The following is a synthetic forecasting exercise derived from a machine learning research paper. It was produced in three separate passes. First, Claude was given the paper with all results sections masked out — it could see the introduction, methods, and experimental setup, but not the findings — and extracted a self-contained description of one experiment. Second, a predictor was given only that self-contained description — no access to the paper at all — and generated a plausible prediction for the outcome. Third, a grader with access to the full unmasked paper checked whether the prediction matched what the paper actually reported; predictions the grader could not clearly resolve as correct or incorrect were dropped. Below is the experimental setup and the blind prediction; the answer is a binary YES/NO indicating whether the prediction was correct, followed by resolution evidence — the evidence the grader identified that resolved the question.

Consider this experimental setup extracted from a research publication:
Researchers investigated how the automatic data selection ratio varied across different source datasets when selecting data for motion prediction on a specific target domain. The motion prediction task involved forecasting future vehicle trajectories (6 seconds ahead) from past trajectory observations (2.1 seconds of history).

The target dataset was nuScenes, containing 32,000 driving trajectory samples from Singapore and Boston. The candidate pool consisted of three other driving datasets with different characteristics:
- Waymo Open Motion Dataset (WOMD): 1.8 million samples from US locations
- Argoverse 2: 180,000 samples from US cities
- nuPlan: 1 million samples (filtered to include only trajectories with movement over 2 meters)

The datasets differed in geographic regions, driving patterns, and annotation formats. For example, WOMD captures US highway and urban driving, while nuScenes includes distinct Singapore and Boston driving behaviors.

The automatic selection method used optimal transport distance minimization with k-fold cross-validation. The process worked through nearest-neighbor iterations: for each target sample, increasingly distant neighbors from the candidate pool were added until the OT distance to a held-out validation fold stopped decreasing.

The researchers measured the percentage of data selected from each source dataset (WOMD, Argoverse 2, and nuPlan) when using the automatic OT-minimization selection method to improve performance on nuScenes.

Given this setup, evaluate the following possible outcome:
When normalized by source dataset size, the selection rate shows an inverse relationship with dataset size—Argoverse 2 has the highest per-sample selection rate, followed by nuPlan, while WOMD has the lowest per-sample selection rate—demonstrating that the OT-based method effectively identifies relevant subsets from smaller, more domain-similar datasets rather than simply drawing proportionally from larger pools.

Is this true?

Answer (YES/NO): NO